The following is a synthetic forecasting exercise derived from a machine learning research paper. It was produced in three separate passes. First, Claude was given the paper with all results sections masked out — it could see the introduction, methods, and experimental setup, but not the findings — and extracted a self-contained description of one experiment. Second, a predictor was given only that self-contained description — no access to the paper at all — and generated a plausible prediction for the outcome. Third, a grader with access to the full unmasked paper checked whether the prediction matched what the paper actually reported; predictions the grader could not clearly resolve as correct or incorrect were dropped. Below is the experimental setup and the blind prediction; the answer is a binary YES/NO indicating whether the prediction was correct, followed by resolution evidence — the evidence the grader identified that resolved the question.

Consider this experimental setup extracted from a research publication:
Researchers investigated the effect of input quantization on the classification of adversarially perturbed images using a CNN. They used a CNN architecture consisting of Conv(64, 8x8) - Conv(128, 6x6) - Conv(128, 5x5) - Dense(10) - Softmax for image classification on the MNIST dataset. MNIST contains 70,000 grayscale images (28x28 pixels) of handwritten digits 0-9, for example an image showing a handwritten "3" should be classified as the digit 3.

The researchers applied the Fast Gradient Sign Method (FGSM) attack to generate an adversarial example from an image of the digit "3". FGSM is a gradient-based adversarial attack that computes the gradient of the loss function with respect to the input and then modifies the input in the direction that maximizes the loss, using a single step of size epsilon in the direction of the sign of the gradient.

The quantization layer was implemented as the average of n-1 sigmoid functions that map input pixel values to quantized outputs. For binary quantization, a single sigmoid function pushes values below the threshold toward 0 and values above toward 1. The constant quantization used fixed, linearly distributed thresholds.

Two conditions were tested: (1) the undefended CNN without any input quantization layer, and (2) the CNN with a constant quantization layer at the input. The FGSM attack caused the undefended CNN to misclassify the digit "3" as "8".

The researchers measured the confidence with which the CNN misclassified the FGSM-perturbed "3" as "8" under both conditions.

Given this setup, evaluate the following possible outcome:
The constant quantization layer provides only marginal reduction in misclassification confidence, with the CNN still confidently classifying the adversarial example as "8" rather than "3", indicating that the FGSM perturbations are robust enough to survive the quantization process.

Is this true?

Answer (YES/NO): NO